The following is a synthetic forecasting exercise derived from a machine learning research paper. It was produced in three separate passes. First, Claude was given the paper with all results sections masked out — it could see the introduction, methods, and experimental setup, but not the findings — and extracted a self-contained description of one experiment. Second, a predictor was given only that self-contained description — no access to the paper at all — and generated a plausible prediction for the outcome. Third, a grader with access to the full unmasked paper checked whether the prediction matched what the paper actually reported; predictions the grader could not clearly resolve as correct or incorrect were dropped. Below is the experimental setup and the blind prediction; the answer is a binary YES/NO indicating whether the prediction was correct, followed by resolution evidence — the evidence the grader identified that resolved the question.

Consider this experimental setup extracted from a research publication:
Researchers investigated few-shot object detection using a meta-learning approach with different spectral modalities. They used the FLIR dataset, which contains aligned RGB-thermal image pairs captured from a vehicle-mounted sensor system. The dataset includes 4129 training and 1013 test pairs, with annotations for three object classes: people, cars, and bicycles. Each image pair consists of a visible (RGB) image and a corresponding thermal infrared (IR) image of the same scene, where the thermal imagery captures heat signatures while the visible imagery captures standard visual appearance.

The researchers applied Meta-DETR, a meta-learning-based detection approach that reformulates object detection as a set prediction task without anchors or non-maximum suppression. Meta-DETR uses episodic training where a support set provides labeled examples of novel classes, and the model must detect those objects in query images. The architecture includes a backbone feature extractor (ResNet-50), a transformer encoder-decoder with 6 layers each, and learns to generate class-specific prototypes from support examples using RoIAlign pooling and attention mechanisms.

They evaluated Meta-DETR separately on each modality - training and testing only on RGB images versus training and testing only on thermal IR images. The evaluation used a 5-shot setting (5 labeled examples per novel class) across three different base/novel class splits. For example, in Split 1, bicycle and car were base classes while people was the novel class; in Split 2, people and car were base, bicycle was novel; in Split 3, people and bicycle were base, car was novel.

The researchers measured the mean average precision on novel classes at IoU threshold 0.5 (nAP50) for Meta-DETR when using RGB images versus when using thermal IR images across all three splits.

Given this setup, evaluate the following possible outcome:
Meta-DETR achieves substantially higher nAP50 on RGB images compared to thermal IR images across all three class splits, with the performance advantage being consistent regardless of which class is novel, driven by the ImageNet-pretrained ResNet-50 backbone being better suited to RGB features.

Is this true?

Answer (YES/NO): NO